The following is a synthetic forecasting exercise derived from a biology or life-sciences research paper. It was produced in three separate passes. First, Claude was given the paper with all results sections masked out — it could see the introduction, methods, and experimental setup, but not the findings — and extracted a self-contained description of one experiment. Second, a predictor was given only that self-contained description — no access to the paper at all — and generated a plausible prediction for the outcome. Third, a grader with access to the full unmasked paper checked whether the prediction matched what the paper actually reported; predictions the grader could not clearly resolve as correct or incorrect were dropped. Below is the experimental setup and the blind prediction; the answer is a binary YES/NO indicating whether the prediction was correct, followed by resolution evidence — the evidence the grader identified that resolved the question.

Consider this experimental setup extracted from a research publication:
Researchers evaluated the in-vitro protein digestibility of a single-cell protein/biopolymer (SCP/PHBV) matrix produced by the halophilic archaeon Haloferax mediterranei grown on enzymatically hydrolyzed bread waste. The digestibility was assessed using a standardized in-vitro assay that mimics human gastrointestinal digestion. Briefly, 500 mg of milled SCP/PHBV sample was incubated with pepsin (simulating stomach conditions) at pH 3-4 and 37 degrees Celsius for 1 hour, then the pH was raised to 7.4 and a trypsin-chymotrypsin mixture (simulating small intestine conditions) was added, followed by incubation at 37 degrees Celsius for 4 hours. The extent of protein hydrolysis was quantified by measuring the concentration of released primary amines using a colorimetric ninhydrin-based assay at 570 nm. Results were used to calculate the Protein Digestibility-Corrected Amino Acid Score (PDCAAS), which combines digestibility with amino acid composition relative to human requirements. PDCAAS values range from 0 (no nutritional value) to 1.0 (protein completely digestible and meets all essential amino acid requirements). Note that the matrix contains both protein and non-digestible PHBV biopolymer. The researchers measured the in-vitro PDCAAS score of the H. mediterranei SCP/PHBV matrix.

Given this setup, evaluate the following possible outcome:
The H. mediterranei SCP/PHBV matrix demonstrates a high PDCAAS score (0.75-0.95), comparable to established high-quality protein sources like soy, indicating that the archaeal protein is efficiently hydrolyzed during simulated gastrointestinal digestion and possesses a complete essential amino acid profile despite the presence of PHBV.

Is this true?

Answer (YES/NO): YES